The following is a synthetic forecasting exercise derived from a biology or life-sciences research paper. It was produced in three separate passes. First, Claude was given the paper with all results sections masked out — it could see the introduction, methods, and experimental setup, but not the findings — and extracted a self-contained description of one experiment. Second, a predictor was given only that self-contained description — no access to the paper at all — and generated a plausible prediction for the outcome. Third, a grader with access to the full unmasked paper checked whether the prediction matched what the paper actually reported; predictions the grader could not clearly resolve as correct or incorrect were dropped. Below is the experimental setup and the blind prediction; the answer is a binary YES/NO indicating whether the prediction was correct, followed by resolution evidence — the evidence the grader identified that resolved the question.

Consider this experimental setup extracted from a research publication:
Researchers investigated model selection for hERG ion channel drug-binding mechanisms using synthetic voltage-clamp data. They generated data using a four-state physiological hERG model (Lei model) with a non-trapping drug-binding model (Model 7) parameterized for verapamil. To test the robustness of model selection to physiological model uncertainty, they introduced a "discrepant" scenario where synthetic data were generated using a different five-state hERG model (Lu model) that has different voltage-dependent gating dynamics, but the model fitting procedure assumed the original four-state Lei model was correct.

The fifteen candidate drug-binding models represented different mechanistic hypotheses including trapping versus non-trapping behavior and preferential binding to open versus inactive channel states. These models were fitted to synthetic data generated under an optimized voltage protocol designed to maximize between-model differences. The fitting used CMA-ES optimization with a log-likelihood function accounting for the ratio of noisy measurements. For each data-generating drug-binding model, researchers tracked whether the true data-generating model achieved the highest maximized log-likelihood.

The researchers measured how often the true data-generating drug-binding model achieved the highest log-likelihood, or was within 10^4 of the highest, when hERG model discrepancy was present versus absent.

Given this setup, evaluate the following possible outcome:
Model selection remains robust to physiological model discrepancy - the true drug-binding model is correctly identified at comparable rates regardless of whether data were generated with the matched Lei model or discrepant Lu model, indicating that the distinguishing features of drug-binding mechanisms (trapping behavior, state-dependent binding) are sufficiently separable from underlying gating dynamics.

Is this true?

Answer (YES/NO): NO